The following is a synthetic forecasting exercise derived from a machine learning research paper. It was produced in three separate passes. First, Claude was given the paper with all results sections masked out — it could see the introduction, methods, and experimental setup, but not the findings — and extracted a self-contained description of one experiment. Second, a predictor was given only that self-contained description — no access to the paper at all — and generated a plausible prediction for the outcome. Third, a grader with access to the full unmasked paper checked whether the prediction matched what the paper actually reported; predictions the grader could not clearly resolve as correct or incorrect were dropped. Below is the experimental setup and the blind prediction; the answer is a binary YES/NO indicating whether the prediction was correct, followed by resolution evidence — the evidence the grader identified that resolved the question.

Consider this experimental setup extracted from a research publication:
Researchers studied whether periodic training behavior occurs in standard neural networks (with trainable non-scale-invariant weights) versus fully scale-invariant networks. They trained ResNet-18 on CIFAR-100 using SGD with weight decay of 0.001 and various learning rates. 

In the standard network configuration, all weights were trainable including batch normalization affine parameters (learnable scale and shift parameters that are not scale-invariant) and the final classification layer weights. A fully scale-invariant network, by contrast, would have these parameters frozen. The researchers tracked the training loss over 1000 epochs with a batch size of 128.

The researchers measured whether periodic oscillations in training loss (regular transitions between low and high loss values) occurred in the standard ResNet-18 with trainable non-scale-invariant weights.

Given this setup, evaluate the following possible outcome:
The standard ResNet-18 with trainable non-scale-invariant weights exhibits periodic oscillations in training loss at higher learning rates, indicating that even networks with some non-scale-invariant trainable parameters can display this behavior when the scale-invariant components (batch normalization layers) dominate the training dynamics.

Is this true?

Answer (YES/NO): YES